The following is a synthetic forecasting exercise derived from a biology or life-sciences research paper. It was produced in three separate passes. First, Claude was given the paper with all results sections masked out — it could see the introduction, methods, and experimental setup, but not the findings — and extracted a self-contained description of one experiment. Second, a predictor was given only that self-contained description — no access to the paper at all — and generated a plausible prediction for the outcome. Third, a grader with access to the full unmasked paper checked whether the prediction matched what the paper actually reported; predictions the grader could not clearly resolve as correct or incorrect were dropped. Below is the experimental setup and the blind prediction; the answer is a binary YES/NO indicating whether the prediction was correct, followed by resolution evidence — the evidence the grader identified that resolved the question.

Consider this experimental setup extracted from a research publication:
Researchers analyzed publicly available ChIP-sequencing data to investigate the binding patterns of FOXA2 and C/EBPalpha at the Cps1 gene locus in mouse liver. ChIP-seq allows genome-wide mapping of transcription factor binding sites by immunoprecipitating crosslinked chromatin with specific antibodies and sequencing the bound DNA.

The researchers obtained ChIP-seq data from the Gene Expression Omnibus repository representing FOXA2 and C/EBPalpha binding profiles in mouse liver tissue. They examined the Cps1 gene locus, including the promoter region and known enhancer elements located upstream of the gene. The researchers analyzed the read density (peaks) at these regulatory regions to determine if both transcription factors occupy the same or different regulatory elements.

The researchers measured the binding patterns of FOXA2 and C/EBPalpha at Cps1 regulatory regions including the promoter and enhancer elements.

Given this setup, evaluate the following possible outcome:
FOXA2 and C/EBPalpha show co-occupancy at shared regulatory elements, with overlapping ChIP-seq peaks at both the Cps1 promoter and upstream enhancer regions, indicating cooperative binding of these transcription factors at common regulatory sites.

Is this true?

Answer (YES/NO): YES